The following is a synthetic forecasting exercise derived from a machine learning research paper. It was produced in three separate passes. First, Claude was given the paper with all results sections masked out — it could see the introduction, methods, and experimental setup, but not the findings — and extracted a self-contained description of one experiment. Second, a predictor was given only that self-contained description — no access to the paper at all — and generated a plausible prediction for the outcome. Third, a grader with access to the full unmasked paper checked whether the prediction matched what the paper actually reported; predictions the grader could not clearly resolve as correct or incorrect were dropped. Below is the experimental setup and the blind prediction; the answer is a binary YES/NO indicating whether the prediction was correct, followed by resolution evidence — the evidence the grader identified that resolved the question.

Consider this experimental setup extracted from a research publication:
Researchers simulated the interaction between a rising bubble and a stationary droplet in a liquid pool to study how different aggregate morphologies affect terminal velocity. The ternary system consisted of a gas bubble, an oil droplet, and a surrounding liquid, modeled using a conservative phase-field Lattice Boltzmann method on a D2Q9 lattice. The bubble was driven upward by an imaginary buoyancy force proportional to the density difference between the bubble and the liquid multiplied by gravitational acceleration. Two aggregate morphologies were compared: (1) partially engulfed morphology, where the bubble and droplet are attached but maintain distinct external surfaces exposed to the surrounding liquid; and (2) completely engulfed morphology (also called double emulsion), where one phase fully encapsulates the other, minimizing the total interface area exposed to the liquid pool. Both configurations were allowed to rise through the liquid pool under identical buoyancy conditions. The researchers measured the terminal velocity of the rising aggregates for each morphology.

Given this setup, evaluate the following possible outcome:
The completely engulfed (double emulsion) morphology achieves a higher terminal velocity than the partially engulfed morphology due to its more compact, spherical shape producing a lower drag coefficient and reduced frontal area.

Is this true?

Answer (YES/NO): YES